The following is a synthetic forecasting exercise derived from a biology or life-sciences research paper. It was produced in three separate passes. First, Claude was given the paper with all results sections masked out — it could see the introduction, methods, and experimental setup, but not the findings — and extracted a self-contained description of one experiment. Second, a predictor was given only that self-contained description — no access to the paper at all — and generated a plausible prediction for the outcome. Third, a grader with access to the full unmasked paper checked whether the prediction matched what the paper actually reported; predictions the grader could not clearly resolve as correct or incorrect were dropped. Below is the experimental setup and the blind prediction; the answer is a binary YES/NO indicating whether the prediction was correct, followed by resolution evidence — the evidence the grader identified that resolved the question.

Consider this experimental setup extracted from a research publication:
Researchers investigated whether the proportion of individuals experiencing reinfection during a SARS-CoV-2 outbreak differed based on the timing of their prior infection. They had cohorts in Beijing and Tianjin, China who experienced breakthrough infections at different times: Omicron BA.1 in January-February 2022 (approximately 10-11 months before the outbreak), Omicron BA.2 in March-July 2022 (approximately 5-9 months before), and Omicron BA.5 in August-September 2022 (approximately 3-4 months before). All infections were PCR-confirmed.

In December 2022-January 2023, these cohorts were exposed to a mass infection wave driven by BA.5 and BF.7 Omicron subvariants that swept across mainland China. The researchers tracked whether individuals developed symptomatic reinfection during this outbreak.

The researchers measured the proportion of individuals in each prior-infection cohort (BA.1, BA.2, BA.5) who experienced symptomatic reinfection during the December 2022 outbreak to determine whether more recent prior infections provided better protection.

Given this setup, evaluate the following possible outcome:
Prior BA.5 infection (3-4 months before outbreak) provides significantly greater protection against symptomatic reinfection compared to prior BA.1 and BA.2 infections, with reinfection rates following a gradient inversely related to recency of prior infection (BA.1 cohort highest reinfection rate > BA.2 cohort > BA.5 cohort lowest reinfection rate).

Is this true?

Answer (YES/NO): YES